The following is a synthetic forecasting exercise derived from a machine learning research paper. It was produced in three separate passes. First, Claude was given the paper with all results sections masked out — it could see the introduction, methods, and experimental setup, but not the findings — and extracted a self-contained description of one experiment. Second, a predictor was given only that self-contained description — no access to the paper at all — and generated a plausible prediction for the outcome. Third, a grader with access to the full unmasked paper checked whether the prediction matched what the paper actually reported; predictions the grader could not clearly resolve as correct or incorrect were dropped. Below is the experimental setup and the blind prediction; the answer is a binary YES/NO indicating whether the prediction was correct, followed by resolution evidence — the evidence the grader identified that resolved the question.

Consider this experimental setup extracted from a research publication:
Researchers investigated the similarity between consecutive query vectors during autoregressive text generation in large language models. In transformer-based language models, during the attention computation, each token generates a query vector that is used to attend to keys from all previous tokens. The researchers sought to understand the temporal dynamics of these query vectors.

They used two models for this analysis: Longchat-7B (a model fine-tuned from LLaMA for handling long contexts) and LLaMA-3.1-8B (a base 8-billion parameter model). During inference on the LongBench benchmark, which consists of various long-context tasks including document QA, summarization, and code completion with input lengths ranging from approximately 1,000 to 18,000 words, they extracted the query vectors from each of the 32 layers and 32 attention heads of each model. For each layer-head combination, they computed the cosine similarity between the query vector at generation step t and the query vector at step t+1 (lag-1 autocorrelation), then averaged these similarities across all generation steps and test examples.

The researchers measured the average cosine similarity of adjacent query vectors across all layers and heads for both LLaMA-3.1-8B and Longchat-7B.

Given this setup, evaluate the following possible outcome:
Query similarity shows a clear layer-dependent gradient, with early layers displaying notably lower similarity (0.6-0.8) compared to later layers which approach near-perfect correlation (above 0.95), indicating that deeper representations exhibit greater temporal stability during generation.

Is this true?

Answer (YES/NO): NO